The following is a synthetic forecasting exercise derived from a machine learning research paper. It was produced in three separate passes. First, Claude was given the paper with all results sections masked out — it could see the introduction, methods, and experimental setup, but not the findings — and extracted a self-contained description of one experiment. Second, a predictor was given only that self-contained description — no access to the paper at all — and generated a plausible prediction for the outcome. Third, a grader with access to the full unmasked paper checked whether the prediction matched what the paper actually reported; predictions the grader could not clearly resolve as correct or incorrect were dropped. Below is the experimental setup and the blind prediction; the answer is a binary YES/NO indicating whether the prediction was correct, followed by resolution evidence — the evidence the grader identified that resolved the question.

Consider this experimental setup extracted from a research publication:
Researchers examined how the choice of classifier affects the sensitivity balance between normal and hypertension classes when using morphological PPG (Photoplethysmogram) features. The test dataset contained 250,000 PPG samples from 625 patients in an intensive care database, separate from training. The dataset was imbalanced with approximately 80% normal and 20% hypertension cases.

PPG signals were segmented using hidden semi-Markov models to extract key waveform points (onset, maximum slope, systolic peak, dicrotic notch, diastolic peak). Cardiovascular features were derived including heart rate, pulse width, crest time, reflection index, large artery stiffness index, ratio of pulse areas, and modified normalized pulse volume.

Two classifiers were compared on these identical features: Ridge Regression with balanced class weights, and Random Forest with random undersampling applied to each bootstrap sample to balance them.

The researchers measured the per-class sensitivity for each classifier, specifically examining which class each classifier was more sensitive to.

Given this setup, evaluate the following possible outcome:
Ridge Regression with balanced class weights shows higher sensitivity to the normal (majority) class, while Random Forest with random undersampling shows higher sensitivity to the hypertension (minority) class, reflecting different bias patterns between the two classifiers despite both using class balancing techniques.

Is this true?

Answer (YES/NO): NO